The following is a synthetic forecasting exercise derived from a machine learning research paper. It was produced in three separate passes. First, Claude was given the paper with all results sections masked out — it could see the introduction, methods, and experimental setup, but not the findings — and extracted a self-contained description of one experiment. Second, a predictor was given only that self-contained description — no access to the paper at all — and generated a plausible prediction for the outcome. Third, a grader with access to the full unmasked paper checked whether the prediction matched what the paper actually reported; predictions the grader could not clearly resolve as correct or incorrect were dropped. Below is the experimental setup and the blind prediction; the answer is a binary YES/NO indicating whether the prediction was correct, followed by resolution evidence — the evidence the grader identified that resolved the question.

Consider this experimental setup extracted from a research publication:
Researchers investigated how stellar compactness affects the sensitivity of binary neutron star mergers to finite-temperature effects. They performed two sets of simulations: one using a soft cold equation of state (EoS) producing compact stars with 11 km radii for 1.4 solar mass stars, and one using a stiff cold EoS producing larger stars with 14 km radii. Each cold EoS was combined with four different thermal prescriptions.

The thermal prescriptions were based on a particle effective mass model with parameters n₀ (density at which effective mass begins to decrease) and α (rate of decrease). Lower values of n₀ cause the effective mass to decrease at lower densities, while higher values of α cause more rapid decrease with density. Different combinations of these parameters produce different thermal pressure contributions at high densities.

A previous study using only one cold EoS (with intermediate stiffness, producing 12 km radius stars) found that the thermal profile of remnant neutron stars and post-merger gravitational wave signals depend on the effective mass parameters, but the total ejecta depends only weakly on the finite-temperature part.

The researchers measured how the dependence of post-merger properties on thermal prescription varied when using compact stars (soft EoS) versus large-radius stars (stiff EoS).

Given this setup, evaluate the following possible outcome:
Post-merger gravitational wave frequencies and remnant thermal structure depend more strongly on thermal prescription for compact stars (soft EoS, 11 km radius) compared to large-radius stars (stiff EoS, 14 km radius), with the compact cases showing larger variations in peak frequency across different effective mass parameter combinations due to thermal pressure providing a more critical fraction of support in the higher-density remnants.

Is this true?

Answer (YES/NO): YES